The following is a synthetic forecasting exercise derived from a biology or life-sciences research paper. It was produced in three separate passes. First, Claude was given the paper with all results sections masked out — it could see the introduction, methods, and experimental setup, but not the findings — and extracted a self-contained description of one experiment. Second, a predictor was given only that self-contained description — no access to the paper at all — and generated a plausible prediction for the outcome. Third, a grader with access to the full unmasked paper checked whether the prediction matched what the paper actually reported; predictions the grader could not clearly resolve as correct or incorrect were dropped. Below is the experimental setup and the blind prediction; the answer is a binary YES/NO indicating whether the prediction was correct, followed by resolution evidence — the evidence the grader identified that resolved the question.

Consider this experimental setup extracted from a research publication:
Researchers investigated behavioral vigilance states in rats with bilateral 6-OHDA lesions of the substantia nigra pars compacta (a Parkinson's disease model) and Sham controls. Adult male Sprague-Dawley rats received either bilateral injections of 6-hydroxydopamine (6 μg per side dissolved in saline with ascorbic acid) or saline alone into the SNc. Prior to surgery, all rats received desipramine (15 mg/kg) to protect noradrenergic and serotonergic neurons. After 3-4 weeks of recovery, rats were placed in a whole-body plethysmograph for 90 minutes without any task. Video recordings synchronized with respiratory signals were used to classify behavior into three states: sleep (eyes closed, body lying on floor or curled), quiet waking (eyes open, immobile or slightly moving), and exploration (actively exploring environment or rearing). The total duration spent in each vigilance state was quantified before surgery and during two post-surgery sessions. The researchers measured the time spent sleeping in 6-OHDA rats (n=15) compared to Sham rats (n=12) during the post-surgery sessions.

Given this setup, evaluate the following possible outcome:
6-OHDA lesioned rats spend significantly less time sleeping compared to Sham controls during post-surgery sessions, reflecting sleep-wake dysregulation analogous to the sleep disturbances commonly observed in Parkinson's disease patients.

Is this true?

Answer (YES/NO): NO